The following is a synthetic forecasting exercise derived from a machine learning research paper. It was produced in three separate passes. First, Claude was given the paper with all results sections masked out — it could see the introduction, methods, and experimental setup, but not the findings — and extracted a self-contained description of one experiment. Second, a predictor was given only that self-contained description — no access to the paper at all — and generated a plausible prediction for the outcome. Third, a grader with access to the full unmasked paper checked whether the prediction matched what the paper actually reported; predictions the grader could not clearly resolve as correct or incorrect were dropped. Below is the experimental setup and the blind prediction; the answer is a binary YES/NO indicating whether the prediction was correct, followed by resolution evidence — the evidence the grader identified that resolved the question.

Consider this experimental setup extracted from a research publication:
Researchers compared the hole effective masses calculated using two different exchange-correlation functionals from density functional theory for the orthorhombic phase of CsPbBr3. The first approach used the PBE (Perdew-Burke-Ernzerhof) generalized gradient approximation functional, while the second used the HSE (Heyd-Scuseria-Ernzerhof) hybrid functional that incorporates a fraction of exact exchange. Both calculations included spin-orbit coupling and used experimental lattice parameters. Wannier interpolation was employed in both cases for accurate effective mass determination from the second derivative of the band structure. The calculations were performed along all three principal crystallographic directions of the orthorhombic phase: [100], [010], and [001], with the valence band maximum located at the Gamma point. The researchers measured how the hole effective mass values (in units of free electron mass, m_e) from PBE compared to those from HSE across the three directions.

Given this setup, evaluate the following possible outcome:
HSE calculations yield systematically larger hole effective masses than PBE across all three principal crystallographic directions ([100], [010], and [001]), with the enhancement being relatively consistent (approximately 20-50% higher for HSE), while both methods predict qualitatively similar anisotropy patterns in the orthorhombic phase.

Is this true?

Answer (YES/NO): NO